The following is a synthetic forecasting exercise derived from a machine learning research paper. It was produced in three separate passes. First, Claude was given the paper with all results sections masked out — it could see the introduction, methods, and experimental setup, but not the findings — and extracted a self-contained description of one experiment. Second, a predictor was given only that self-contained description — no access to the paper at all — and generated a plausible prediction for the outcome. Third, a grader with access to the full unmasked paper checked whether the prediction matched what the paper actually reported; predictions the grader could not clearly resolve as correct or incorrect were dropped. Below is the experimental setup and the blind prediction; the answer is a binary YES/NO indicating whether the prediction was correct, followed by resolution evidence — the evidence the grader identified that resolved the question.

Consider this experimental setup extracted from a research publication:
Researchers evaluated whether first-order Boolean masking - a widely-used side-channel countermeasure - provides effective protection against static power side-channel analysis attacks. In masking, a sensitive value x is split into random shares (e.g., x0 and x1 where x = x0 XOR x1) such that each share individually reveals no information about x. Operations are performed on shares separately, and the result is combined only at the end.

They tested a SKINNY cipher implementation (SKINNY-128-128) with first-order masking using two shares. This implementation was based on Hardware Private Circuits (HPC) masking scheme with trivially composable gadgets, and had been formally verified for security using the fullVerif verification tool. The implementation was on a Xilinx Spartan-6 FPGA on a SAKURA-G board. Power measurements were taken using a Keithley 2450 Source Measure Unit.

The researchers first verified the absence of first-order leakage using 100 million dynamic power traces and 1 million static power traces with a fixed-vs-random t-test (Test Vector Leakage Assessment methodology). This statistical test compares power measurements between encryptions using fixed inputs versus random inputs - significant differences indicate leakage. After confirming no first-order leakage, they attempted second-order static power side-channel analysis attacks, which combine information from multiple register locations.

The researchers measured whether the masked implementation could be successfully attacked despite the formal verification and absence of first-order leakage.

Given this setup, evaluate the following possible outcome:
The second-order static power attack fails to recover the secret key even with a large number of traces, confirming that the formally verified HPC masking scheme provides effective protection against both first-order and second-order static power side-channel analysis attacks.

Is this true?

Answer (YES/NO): NO